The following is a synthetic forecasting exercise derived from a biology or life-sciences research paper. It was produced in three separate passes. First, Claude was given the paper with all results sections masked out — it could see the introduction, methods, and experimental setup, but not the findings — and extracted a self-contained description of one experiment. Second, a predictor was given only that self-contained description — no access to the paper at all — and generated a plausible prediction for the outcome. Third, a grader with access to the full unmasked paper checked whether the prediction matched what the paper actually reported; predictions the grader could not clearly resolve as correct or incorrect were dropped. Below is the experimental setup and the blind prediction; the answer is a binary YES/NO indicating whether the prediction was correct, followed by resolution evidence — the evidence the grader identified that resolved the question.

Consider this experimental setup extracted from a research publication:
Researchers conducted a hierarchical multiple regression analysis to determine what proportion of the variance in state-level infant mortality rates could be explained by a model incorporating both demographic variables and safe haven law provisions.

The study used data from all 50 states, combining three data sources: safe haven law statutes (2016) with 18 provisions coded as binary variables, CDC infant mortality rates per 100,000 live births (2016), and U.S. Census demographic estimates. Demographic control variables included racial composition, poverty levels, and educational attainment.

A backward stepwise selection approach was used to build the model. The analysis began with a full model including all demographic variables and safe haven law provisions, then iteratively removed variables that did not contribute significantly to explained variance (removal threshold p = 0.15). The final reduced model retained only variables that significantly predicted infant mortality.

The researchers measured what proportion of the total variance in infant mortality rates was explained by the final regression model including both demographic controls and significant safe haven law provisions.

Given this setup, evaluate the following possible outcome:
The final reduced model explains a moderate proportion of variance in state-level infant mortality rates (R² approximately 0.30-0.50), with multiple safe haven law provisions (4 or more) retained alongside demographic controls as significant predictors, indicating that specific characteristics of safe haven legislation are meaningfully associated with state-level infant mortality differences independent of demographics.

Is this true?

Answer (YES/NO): NO